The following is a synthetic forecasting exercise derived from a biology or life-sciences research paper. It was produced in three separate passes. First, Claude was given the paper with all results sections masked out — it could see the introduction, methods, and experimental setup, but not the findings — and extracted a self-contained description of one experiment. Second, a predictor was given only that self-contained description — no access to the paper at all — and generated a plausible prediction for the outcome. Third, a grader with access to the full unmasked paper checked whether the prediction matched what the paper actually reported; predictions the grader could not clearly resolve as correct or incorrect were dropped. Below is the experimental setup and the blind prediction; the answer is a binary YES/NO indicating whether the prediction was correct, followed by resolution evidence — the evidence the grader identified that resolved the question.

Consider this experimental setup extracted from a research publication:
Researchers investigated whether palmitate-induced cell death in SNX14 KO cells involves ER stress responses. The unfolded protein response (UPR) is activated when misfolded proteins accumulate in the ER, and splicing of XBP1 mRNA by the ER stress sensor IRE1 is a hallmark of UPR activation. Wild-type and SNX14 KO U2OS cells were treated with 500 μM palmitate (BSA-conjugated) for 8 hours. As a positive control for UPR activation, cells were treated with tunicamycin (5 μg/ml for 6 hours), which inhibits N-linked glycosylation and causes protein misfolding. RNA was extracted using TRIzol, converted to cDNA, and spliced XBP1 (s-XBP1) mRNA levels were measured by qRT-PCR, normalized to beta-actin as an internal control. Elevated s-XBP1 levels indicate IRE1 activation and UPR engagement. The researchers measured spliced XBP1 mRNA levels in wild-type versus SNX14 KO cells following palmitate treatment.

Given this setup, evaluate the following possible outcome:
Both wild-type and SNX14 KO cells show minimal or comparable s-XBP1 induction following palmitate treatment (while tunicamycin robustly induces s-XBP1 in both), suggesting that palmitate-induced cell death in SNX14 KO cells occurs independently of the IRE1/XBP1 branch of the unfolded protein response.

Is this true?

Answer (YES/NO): YES